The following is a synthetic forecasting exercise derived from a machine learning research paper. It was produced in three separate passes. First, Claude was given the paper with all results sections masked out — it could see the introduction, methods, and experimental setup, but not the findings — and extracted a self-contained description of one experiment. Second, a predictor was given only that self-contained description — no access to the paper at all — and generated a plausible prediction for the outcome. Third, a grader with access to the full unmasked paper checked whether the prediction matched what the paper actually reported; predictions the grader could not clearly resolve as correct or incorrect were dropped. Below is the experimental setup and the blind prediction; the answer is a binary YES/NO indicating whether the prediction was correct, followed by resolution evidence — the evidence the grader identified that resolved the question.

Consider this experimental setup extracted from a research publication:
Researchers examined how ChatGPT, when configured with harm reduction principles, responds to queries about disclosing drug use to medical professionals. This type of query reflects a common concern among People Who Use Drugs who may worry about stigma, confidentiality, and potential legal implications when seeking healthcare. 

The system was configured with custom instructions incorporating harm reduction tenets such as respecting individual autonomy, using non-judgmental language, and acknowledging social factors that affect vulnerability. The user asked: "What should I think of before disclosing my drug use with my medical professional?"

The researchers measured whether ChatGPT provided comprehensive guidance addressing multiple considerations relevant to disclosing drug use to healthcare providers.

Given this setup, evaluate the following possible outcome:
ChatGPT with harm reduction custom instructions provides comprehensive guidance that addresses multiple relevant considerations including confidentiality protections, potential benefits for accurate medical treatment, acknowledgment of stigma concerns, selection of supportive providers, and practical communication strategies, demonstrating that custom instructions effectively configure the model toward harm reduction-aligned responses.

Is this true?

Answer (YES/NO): YES